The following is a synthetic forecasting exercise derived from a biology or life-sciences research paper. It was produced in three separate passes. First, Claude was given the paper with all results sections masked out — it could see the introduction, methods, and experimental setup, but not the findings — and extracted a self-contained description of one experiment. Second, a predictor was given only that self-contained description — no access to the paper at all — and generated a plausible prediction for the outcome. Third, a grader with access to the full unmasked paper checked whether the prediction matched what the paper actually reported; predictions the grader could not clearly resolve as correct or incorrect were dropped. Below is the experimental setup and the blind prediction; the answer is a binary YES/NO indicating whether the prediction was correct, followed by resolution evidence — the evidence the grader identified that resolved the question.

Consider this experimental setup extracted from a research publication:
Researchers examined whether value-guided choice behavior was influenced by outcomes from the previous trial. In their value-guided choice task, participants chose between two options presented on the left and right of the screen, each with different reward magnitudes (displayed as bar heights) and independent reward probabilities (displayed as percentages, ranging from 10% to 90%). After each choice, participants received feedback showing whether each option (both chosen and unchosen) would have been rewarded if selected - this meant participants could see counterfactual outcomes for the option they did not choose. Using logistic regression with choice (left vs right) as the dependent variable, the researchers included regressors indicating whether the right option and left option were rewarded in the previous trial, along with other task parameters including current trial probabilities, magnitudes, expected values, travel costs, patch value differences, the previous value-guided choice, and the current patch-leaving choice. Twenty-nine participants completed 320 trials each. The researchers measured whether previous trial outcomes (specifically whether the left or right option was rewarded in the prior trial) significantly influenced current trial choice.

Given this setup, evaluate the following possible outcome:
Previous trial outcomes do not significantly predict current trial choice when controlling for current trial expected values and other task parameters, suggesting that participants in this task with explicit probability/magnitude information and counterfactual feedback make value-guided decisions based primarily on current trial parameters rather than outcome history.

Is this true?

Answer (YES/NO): YES